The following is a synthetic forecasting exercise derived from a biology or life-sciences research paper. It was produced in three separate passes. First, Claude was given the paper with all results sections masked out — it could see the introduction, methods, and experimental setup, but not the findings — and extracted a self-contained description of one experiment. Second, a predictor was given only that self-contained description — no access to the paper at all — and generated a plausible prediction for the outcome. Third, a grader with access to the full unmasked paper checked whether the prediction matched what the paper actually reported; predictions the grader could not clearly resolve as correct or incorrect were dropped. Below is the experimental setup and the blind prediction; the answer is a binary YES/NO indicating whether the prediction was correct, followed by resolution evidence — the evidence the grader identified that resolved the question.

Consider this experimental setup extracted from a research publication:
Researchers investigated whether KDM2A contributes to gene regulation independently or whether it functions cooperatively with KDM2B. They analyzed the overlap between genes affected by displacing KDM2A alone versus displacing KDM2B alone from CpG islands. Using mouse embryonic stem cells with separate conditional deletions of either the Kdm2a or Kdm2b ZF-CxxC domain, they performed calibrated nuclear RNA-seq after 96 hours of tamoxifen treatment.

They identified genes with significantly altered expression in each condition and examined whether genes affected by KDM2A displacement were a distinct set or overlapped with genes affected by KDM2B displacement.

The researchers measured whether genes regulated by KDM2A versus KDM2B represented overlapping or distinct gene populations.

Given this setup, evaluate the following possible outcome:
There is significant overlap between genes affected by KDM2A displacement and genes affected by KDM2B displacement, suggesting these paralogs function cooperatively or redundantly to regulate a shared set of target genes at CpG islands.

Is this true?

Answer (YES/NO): NO